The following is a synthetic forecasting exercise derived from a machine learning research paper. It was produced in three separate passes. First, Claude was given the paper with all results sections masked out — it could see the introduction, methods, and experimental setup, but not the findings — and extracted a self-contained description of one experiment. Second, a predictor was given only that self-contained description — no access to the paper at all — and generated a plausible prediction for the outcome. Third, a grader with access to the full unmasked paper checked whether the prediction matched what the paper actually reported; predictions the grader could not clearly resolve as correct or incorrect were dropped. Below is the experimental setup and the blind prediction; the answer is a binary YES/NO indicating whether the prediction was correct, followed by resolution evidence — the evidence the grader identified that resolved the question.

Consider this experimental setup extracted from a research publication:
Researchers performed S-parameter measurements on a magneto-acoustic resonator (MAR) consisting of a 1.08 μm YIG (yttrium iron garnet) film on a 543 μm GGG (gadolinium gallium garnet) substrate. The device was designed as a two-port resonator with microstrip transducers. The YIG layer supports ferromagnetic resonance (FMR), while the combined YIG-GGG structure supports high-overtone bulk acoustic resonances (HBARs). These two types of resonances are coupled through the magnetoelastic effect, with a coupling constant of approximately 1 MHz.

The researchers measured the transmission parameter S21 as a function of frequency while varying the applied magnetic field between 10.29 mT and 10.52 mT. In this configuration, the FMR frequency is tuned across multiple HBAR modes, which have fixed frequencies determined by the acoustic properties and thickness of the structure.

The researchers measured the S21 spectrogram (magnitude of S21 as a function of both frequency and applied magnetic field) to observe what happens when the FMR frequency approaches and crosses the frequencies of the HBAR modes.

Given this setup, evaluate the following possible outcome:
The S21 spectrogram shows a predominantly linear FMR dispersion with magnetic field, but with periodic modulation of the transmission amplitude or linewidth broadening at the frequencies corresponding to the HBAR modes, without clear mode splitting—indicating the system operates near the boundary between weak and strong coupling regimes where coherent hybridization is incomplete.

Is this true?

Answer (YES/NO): NO